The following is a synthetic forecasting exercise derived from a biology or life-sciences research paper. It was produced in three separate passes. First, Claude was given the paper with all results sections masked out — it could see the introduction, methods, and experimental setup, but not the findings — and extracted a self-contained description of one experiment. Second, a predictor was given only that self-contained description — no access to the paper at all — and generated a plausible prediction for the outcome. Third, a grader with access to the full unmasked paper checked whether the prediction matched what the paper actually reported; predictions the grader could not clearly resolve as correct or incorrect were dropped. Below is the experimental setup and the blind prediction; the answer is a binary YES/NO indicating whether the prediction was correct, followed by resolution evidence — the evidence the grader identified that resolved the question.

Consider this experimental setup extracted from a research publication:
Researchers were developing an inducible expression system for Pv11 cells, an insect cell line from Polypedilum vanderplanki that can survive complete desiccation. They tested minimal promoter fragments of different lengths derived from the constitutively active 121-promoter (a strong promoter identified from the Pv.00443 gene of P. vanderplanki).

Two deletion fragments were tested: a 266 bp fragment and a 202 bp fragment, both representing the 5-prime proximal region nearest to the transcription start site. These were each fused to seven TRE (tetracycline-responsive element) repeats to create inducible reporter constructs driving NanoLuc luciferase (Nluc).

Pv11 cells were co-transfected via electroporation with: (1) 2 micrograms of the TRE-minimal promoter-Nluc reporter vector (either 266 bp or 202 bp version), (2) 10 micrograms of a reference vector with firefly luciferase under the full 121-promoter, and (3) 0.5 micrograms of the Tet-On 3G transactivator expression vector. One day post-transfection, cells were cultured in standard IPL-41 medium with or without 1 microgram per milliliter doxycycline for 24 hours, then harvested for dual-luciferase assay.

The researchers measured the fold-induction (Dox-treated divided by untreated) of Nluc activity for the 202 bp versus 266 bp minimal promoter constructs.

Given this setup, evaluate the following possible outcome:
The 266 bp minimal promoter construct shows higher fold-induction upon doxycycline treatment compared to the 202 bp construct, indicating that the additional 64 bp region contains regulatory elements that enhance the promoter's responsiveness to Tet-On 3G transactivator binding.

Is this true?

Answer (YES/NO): NO